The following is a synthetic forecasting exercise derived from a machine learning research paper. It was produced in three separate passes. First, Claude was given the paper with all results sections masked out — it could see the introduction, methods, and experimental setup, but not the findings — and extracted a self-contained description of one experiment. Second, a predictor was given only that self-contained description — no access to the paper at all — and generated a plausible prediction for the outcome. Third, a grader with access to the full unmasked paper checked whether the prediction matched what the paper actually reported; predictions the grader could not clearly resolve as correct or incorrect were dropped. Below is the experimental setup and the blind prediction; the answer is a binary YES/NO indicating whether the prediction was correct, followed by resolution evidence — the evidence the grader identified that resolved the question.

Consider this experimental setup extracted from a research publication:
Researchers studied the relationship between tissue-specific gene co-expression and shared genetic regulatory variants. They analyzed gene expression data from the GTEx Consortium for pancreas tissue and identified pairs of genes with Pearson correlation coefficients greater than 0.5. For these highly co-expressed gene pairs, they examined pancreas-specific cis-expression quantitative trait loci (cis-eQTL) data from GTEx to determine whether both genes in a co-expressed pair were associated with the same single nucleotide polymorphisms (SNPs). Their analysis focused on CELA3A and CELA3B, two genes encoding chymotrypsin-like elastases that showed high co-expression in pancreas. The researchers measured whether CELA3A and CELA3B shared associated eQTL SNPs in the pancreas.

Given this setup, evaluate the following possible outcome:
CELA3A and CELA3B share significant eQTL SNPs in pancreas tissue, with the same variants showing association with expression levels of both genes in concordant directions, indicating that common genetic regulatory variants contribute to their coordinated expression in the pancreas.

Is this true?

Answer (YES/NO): NO